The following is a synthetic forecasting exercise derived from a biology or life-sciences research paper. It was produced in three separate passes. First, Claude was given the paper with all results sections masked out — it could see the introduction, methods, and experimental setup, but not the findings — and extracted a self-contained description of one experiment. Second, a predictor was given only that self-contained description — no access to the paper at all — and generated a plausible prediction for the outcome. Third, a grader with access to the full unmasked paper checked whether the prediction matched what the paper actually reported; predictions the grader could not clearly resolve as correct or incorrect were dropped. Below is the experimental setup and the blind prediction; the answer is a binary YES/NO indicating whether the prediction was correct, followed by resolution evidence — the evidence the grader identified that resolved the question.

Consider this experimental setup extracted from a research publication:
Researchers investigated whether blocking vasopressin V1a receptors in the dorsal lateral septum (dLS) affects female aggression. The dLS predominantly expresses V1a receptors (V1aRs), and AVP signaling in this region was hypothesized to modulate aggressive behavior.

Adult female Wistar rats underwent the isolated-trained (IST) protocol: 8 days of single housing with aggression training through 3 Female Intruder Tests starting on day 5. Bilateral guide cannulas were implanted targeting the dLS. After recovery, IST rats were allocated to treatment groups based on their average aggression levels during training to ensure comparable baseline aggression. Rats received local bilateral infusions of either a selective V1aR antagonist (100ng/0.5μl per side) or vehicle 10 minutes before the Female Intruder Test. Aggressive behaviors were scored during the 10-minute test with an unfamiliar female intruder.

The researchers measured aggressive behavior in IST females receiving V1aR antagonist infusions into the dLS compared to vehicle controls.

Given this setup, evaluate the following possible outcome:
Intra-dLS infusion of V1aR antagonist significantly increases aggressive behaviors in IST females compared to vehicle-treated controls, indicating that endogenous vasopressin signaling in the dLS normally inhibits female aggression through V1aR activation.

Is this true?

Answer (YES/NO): YES